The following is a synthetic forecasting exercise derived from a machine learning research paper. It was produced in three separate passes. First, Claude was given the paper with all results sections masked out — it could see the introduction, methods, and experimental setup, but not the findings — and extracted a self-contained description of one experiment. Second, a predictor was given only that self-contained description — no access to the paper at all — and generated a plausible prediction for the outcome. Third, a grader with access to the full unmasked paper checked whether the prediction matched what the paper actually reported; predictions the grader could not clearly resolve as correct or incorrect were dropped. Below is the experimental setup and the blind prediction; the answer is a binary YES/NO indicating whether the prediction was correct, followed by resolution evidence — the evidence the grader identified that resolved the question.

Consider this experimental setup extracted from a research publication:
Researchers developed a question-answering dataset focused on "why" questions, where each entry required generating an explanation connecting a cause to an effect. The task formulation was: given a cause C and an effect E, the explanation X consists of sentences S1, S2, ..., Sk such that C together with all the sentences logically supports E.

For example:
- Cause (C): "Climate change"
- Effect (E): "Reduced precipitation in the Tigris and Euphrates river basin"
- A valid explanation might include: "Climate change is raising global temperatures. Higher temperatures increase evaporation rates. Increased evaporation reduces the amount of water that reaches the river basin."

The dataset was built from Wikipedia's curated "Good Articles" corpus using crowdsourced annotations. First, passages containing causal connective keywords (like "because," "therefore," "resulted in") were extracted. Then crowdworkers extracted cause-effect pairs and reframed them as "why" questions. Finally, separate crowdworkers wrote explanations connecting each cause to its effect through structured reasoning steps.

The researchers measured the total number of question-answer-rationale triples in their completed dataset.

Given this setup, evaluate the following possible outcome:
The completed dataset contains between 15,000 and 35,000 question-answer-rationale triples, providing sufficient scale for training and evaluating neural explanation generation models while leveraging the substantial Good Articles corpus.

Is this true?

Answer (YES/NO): NO